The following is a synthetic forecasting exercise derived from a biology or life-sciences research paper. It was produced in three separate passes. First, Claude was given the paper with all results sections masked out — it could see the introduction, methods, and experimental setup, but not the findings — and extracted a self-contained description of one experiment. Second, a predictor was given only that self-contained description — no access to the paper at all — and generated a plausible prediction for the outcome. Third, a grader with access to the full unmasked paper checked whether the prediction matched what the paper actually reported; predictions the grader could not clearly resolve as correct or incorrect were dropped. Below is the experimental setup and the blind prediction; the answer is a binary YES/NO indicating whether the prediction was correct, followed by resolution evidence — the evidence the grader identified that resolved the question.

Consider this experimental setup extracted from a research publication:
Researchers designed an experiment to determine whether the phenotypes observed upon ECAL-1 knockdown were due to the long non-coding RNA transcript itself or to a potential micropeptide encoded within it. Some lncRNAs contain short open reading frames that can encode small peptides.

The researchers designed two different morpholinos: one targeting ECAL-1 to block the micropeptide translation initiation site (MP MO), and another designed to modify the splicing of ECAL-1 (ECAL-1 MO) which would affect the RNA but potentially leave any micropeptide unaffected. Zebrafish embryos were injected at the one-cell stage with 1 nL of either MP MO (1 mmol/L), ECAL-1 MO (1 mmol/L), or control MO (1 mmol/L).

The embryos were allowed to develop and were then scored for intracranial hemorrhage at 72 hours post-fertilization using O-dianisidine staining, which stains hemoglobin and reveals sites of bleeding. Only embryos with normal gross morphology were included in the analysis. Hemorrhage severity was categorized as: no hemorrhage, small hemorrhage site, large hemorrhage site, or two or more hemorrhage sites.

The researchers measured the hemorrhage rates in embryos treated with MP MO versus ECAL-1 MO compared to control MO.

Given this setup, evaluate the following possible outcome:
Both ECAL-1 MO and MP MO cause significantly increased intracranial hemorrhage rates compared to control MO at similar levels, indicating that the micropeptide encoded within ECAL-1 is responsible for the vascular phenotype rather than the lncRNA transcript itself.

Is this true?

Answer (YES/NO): NO